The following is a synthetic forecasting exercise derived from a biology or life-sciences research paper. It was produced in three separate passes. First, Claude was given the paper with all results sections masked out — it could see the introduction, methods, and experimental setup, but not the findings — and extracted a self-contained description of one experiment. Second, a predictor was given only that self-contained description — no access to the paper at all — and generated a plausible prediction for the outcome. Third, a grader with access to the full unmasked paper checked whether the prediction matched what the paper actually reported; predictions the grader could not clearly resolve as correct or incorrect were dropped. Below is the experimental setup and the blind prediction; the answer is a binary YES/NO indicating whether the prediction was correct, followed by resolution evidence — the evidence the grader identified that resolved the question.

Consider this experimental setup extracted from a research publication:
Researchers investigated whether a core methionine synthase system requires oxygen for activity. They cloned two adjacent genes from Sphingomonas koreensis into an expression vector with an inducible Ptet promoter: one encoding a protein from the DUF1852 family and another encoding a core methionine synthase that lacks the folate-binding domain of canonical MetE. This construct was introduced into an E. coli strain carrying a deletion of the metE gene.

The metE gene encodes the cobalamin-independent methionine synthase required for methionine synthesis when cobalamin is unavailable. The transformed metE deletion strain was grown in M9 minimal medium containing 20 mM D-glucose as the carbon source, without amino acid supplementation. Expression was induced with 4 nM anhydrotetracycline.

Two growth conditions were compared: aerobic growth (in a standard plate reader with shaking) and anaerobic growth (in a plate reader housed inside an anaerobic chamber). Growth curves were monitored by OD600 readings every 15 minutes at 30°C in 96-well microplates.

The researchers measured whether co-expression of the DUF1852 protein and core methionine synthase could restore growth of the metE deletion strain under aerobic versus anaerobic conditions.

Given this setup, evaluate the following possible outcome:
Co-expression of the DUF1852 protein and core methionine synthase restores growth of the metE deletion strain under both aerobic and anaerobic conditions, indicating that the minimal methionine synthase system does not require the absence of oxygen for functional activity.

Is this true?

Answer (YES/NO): NO